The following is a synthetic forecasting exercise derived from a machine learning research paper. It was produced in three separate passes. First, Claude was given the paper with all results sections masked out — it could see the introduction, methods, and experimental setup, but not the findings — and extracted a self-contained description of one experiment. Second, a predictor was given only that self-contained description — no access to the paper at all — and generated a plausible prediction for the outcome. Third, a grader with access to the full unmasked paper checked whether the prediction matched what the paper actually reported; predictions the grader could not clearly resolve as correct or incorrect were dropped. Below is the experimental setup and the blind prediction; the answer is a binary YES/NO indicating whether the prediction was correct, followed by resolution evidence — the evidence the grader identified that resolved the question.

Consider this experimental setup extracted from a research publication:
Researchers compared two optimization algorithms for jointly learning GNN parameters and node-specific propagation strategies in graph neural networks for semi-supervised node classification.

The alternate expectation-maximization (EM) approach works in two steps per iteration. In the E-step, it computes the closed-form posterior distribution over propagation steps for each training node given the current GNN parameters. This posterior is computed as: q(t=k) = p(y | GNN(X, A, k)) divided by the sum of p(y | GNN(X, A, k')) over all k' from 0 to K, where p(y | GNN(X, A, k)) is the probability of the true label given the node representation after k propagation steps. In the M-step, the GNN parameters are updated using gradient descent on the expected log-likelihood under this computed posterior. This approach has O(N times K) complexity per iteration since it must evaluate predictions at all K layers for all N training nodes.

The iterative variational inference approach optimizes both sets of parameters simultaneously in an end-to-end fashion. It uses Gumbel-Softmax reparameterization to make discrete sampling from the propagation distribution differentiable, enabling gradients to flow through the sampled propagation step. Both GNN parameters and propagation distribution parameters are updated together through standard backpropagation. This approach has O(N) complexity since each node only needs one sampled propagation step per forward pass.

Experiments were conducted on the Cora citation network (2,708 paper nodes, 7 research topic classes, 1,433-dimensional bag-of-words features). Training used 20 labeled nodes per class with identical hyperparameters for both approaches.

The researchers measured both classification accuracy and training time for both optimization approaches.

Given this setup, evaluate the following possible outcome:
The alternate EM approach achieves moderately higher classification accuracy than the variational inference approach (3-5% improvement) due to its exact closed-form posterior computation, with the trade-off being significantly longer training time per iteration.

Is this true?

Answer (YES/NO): NO